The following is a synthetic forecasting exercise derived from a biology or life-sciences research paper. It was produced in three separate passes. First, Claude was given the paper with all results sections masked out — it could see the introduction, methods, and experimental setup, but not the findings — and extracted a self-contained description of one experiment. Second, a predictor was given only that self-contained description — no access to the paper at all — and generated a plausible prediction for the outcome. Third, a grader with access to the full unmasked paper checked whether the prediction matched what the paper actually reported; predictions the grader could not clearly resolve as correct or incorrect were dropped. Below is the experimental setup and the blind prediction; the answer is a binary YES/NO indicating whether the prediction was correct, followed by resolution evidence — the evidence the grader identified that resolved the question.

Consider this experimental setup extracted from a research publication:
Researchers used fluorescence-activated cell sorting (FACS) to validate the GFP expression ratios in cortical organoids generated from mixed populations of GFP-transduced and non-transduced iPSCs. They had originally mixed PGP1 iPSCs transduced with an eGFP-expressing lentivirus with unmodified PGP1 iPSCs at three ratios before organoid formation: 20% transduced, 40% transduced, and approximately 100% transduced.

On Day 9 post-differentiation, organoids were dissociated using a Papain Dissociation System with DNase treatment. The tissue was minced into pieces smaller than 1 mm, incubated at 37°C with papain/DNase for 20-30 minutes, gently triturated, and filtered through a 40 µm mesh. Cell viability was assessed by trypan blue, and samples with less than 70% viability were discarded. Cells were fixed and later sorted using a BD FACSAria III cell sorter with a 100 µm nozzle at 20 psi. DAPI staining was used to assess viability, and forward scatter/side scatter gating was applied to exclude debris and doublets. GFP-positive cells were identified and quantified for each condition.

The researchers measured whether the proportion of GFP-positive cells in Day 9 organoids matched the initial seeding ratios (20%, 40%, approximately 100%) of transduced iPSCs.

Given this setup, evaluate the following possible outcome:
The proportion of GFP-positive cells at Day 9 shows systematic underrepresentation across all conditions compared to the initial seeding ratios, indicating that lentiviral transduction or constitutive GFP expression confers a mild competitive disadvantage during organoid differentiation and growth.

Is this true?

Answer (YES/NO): NO